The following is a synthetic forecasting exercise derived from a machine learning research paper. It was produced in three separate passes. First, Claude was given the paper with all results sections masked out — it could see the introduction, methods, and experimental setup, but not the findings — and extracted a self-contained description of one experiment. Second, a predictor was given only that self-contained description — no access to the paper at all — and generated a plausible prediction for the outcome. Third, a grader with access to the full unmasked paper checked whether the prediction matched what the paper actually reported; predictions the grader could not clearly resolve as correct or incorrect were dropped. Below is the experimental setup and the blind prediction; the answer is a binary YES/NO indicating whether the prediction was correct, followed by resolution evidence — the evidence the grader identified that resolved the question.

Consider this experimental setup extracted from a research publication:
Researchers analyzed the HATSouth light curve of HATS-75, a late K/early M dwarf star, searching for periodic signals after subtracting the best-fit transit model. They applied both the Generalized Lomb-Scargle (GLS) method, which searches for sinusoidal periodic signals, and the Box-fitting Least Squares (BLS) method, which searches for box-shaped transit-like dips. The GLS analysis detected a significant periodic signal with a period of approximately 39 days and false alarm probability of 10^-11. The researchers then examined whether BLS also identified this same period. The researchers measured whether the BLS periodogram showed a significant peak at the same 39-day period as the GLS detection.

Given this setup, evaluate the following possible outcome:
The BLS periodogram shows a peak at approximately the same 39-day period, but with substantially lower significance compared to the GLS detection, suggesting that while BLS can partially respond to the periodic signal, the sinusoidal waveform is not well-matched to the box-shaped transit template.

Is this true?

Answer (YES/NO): NO